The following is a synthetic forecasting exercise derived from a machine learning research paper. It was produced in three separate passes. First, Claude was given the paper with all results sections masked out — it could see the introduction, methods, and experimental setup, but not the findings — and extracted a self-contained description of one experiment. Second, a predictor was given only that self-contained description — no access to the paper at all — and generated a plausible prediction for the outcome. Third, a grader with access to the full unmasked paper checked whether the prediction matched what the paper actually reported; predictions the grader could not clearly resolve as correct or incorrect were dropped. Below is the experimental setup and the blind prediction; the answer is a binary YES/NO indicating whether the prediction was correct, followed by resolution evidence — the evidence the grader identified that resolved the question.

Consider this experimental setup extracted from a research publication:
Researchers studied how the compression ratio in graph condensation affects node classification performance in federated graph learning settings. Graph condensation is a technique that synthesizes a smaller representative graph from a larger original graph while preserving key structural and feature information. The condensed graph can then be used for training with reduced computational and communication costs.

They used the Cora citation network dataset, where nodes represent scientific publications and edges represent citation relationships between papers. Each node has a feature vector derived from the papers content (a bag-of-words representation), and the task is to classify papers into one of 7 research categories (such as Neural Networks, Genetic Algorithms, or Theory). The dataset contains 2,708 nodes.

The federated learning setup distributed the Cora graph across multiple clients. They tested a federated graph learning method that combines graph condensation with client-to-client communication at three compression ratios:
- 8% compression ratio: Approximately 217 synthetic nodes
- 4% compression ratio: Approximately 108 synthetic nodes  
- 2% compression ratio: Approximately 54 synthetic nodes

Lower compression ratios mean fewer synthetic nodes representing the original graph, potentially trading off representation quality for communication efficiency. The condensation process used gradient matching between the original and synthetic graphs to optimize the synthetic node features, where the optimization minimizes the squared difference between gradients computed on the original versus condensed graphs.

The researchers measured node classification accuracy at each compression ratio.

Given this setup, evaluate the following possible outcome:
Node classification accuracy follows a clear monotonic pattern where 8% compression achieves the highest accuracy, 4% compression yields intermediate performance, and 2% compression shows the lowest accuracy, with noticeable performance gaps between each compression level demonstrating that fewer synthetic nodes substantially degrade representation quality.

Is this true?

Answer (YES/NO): NO